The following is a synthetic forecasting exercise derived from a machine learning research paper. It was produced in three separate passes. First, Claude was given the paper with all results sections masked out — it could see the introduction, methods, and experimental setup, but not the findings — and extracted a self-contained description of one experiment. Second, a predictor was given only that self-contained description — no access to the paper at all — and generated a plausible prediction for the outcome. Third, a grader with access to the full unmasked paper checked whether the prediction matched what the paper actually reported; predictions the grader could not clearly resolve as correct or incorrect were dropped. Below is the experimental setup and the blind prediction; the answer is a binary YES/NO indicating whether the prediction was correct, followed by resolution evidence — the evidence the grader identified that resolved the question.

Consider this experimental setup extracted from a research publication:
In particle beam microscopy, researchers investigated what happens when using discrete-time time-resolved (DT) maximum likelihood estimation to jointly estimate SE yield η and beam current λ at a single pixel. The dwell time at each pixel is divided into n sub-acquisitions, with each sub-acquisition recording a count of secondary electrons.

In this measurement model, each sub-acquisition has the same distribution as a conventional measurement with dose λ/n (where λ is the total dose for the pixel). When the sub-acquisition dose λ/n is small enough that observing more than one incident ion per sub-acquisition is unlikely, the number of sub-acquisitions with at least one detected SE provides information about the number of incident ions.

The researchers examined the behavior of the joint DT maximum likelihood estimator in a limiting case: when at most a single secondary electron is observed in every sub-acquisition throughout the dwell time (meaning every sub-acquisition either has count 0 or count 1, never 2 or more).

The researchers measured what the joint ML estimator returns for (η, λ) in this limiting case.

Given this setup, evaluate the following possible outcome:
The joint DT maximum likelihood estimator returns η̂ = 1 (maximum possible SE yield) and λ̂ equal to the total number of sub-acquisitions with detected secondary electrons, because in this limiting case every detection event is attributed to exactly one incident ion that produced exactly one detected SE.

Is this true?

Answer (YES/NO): NO